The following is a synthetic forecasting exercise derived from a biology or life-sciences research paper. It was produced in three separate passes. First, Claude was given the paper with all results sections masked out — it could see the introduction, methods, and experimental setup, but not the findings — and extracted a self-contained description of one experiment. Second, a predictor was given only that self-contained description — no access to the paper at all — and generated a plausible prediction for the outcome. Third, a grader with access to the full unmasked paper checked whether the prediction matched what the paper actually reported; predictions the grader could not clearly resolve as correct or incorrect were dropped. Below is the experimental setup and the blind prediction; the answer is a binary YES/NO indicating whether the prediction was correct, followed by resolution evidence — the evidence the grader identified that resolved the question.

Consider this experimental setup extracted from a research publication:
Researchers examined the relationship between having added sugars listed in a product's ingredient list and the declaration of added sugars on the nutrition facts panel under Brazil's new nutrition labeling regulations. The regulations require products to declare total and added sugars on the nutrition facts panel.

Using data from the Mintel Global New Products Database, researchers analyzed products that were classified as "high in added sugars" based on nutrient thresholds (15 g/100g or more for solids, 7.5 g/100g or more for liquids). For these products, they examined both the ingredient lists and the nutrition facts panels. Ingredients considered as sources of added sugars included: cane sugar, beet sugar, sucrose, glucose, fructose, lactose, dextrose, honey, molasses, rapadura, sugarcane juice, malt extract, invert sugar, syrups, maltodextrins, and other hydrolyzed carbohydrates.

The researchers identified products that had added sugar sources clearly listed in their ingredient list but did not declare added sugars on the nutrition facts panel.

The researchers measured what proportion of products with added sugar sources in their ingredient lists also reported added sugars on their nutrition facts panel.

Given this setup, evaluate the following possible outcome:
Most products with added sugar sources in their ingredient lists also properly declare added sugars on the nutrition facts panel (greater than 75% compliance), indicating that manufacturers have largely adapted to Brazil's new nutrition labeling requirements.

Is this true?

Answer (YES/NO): NO